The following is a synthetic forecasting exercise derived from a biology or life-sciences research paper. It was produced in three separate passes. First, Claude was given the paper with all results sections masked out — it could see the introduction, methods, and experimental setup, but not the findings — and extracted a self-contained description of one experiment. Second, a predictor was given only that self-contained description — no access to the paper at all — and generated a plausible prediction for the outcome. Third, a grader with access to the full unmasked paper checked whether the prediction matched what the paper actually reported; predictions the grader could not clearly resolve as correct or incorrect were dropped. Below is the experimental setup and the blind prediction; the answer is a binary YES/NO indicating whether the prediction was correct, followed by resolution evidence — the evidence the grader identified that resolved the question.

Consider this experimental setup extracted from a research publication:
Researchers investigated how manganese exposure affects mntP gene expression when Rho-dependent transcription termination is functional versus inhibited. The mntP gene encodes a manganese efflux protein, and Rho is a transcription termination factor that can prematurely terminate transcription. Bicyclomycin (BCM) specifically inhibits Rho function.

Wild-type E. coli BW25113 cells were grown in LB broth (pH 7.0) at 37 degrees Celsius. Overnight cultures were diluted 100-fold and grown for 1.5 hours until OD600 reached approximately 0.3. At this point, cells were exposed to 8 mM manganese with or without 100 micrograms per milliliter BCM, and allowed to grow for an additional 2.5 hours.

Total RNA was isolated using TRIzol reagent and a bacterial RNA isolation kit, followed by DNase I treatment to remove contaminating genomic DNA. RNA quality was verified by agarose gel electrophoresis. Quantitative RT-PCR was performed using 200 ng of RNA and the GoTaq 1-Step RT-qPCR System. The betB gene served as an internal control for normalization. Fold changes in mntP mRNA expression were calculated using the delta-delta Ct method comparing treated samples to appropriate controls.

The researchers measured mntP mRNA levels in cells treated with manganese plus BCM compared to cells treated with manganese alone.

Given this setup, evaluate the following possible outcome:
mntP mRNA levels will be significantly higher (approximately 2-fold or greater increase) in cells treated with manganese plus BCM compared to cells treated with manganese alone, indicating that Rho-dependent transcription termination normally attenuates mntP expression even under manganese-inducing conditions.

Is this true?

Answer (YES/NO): YES